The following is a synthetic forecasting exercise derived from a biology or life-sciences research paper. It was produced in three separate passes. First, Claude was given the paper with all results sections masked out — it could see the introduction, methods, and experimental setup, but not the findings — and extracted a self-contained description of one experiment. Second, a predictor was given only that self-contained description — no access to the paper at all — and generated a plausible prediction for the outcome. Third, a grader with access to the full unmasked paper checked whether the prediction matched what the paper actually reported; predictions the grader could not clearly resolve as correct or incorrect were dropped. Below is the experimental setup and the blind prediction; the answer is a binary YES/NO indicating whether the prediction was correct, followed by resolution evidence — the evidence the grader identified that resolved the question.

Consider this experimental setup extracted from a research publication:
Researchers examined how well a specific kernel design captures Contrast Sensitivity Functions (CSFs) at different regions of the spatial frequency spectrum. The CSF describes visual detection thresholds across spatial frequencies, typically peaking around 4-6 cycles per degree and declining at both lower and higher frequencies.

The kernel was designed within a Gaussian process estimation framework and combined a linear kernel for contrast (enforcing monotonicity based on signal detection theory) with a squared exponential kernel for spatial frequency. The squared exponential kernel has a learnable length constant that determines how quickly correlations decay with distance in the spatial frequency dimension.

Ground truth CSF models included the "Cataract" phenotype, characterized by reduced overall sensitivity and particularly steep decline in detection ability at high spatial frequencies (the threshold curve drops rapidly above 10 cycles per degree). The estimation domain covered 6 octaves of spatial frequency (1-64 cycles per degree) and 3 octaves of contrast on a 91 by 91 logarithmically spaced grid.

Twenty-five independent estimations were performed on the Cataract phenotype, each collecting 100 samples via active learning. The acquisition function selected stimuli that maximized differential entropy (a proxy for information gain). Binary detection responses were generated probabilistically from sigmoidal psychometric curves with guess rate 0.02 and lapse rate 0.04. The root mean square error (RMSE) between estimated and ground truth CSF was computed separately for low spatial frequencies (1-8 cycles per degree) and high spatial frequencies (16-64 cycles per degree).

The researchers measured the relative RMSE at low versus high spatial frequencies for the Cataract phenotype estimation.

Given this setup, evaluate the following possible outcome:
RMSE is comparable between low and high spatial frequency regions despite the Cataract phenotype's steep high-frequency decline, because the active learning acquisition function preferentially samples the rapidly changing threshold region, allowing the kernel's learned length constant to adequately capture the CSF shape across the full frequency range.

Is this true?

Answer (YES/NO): NO